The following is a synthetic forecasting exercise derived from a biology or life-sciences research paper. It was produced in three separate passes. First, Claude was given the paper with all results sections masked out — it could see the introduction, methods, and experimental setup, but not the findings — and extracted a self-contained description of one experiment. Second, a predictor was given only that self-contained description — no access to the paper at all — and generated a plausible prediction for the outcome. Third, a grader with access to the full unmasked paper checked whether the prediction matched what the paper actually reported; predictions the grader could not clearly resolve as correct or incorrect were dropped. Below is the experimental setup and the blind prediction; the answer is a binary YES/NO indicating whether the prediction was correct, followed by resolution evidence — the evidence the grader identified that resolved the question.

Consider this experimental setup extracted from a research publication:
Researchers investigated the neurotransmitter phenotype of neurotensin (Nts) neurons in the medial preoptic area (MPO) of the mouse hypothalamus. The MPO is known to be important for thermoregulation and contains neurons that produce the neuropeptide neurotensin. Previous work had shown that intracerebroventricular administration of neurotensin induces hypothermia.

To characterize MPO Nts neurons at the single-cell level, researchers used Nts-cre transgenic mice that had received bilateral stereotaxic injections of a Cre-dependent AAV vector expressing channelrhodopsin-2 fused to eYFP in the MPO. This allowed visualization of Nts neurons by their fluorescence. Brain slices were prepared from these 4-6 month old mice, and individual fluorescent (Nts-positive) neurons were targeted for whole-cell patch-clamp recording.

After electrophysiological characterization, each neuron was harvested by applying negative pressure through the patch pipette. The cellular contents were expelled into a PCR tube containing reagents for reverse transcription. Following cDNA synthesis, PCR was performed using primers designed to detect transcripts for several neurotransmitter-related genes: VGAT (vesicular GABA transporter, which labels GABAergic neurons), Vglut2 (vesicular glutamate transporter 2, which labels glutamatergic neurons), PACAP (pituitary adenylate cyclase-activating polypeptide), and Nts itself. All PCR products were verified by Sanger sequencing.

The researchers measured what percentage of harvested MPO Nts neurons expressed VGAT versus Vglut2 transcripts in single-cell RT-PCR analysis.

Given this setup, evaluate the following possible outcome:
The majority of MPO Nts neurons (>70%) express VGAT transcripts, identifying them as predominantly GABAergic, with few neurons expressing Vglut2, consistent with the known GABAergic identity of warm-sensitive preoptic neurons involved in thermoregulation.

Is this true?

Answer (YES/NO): YES